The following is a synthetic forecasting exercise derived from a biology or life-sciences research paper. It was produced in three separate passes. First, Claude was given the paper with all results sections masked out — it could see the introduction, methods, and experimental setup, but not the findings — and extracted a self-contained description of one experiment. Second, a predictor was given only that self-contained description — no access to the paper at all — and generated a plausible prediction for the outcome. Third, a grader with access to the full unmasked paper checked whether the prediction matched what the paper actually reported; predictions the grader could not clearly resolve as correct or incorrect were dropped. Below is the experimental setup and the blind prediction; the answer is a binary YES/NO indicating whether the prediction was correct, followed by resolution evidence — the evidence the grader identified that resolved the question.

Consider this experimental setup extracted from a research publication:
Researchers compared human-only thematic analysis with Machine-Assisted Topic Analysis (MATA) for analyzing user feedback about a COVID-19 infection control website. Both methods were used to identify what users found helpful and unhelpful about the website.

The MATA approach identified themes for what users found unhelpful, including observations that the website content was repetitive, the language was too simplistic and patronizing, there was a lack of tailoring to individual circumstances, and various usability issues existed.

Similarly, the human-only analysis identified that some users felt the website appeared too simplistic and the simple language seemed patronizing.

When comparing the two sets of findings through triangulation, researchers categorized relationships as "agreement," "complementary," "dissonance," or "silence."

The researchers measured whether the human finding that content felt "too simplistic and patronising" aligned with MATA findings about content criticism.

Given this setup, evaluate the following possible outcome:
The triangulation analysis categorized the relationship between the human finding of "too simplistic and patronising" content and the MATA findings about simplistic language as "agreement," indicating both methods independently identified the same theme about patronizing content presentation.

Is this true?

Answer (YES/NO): YES